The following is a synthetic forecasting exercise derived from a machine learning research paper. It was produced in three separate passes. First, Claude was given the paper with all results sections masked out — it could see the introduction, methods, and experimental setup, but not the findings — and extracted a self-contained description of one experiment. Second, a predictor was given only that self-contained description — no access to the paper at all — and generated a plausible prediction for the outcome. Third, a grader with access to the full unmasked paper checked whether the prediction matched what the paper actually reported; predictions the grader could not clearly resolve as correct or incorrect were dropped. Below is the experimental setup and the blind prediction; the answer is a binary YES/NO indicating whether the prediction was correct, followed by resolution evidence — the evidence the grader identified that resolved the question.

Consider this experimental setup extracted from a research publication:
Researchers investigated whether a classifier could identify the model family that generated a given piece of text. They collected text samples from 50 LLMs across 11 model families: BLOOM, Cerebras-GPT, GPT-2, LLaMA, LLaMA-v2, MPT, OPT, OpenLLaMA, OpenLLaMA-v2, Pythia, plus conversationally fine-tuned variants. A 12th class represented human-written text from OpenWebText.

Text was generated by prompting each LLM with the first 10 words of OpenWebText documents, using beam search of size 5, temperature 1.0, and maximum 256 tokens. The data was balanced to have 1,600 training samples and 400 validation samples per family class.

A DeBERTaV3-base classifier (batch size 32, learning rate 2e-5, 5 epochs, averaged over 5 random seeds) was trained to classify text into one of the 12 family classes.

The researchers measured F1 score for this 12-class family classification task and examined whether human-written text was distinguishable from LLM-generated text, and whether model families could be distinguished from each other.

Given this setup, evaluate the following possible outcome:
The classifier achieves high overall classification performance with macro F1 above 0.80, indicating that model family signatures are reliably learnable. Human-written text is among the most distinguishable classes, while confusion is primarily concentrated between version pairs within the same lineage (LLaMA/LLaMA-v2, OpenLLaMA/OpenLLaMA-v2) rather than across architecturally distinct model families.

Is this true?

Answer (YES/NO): NO